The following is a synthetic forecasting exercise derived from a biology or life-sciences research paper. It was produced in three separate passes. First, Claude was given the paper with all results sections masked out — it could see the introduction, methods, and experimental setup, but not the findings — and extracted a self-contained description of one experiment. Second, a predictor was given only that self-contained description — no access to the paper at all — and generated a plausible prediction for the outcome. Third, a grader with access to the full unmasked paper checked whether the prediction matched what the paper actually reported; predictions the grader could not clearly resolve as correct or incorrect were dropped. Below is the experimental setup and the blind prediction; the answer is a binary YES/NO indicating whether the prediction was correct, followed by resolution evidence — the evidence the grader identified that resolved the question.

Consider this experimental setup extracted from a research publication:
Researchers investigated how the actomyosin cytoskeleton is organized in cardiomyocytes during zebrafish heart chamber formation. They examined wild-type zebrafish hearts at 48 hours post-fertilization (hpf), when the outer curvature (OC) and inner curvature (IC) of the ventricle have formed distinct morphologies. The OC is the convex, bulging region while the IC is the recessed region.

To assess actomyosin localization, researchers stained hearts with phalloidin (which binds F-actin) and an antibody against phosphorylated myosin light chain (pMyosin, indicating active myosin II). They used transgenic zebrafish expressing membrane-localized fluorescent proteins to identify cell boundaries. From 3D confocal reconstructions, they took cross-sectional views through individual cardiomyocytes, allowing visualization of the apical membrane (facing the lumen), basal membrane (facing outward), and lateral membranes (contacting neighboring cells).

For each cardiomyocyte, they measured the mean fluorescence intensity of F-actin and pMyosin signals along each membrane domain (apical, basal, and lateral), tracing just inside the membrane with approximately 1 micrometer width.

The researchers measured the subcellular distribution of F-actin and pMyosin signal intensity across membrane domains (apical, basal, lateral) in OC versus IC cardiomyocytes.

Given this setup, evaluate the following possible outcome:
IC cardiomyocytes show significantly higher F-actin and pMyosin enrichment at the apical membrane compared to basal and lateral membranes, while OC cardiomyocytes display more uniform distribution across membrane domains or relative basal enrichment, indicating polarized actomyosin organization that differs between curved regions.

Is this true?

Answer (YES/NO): NO